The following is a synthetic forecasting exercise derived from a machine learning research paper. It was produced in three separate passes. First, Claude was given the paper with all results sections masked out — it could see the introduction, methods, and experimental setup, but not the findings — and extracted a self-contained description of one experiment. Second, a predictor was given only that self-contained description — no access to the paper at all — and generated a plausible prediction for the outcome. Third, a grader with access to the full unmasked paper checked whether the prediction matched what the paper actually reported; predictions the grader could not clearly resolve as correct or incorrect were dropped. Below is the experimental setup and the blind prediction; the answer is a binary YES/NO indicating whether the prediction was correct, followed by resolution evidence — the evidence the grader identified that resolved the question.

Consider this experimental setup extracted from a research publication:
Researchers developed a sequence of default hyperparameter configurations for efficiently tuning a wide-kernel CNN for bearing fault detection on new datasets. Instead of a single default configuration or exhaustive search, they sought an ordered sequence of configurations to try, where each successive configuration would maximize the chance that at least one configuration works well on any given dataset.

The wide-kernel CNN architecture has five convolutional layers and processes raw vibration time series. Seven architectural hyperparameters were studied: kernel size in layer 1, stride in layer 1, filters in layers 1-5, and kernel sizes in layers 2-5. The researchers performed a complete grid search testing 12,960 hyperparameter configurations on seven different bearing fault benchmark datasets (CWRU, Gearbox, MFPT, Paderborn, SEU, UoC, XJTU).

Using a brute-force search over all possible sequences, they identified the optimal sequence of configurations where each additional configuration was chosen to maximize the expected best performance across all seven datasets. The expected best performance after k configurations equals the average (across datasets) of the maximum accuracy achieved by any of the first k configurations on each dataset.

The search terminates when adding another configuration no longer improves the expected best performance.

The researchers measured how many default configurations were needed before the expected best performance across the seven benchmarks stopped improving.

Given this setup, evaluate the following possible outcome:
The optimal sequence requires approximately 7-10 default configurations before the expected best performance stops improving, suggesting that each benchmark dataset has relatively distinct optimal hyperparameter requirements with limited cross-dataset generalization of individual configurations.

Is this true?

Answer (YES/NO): NO